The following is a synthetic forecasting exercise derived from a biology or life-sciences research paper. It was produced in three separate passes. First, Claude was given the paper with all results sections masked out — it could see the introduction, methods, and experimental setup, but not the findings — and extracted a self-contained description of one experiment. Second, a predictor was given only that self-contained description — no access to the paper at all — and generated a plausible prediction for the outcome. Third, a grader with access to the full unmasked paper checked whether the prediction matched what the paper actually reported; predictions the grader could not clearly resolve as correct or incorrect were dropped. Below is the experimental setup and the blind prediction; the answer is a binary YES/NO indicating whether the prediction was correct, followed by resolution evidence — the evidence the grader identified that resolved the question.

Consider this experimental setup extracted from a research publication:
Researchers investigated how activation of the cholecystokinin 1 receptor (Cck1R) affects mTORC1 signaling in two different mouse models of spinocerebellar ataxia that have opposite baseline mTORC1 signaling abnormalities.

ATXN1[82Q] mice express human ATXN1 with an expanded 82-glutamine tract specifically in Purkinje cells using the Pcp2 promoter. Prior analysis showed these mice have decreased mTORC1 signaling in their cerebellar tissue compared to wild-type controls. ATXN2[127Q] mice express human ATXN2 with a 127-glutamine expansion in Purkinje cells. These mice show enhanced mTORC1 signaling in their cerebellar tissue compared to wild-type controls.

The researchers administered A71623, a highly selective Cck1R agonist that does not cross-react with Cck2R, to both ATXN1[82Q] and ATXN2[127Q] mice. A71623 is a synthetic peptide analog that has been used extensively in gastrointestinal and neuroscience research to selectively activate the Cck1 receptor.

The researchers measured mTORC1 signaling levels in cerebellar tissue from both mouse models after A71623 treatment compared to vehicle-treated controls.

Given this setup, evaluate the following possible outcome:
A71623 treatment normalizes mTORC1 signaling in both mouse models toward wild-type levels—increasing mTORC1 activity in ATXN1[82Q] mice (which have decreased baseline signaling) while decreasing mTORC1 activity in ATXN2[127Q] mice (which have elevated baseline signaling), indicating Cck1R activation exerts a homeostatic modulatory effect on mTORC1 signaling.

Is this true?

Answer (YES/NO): YES